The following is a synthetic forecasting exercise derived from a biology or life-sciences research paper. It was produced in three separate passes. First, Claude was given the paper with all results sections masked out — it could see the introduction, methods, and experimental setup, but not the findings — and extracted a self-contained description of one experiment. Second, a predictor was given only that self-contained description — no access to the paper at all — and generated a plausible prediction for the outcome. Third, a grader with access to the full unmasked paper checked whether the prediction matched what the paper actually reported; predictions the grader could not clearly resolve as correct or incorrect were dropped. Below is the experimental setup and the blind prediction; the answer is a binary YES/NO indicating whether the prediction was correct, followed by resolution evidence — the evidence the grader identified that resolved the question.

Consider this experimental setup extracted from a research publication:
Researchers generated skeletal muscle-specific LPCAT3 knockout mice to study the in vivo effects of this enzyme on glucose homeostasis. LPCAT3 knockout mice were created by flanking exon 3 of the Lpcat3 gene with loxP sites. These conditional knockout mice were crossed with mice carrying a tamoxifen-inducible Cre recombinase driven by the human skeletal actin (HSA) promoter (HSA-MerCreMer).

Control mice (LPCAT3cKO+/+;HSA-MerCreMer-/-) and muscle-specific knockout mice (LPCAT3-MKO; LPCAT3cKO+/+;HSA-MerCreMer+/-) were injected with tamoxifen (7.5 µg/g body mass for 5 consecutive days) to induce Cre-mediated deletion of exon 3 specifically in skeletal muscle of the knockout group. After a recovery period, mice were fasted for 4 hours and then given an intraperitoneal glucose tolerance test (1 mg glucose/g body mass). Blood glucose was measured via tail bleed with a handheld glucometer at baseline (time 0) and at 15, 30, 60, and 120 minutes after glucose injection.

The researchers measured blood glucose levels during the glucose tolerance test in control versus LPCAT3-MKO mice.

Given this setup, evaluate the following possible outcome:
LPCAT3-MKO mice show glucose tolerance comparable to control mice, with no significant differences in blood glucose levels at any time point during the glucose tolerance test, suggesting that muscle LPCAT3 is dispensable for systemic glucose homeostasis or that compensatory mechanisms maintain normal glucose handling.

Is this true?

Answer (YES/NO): NO